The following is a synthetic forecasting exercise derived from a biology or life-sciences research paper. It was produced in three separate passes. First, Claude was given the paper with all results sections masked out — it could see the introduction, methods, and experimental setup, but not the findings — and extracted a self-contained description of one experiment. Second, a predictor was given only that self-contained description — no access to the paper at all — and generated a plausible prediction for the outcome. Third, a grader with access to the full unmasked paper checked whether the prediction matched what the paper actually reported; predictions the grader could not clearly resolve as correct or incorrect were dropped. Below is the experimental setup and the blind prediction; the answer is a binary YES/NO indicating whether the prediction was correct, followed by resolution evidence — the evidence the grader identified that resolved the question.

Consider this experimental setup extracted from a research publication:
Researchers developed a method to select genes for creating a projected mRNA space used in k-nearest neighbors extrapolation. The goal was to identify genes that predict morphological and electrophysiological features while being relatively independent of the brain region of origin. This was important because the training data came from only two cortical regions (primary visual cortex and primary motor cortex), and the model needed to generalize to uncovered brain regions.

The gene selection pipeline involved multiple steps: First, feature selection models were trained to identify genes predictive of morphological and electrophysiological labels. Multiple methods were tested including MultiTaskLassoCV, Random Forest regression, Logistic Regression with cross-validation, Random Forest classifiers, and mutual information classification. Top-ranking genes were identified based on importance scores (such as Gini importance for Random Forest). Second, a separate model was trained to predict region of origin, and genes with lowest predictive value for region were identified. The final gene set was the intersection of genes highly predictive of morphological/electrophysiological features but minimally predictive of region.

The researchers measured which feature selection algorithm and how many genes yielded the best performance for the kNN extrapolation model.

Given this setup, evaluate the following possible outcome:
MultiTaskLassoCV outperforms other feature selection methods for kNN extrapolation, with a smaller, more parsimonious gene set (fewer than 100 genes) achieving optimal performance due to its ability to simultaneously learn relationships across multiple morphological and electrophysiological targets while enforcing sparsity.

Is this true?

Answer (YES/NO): NO